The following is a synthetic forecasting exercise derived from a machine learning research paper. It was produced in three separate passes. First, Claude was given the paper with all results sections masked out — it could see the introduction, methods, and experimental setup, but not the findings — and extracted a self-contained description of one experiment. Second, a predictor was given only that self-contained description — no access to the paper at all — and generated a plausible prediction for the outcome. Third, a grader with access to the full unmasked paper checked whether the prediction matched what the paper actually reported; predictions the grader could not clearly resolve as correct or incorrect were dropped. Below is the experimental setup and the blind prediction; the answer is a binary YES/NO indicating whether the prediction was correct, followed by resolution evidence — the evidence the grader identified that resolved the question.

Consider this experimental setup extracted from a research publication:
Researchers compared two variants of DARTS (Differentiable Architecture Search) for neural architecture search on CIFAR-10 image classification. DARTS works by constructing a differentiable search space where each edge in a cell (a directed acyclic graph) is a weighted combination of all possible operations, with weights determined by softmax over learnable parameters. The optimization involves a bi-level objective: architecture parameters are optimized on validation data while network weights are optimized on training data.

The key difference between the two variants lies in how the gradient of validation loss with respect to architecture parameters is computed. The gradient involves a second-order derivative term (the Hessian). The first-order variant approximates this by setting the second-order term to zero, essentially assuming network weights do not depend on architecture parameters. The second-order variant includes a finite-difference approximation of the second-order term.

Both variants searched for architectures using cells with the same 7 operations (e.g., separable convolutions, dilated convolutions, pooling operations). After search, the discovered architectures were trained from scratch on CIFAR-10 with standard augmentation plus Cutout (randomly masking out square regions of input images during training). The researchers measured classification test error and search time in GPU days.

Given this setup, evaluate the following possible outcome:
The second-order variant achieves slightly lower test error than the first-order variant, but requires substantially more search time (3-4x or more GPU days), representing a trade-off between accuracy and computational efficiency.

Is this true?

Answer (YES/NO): NO